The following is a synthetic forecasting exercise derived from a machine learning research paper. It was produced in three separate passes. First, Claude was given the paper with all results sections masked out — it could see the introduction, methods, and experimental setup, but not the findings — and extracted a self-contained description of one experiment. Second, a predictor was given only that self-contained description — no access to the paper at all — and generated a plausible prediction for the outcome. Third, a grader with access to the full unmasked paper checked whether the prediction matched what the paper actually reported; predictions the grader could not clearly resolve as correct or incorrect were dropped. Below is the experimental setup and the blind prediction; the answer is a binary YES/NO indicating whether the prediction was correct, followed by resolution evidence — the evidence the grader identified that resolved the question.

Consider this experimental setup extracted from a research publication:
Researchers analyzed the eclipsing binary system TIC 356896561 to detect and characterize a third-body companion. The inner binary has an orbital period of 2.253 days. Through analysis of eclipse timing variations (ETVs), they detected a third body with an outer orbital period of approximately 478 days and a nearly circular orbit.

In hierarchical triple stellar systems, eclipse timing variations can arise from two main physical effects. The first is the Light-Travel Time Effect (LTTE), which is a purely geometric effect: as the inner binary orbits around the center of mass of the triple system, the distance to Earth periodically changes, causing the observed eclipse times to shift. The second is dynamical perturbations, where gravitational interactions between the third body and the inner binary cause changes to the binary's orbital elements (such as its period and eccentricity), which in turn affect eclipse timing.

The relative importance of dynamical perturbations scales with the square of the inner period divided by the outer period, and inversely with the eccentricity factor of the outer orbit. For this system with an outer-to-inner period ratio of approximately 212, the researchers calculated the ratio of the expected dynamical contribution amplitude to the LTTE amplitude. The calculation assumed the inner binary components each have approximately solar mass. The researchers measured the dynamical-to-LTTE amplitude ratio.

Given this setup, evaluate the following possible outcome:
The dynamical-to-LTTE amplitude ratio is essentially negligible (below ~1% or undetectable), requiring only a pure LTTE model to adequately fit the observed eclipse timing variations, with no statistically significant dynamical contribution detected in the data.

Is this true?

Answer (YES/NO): NO